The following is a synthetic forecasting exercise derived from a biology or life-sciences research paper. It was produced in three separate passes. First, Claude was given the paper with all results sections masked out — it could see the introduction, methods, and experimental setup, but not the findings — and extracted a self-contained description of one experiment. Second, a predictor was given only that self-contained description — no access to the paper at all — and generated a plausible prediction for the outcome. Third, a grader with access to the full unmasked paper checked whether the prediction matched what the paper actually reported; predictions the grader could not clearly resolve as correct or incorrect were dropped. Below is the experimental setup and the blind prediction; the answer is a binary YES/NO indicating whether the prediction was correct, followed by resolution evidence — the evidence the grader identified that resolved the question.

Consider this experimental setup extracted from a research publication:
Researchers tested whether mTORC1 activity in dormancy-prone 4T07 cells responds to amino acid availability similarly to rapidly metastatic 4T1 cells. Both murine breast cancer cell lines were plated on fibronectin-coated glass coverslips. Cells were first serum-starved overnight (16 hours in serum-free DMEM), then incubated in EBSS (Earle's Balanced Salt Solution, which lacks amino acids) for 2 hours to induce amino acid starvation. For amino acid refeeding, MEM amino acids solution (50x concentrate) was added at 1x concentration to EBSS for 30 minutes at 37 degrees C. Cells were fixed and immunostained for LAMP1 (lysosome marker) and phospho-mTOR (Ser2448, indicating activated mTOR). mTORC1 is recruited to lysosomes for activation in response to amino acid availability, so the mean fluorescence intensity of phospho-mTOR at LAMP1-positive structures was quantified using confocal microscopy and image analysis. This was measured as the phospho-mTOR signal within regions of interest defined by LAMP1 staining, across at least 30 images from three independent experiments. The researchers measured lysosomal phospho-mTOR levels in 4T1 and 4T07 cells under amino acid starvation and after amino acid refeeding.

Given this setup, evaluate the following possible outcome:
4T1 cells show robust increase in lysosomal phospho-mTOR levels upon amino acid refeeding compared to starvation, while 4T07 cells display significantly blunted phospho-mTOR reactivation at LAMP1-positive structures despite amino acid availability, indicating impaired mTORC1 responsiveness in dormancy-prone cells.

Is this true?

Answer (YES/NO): NO